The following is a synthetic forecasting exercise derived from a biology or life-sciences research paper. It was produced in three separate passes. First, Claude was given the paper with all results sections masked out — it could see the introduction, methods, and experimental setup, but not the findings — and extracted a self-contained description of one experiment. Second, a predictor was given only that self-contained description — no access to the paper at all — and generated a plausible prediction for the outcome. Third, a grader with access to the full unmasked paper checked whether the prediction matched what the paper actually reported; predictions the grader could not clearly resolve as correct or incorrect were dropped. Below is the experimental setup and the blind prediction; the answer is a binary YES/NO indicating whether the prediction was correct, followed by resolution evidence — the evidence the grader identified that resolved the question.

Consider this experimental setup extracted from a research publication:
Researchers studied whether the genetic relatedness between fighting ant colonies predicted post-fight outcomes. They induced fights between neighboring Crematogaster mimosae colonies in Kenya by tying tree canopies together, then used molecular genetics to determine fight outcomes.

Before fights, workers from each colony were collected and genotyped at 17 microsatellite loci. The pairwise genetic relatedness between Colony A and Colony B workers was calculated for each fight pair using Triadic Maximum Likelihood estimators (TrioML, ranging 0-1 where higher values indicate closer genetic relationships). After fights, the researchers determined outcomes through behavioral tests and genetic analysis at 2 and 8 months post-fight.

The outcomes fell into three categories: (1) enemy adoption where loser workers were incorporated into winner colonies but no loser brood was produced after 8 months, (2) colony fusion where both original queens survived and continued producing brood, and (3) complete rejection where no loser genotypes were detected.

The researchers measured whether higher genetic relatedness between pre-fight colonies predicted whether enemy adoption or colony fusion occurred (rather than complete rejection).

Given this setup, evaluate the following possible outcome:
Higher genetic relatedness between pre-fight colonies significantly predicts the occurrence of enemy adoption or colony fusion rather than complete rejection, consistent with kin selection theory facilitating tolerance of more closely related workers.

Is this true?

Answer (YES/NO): NO